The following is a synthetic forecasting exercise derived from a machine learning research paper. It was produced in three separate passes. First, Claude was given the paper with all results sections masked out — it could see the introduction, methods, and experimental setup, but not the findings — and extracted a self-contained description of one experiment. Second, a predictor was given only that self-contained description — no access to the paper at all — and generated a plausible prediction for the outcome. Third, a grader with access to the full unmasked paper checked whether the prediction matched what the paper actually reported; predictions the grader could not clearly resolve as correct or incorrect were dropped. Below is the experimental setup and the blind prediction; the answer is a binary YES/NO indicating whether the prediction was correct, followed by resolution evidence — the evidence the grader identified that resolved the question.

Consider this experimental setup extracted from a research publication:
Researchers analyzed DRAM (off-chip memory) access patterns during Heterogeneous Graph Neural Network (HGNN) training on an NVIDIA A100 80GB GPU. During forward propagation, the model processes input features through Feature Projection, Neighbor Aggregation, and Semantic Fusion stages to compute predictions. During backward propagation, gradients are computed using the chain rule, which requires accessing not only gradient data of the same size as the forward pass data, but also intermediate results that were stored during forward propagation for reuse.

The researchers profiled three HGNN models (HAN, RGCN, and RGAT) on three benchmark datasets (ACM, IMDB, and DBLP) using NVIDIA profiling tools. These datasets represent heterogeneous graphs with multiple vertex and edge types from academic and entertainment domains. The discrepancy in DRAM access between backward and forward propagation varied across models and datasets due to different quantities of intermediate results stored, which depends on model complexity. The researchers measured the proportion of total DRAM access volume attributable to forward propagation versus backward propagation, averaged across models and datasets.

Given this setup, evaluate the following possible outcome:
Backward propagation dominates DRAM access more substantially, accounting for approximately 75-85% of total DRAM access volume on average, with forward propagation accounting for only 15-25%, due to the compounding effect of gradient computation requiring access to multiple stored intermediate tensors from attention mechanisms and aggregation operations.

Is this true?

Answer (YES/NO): NO